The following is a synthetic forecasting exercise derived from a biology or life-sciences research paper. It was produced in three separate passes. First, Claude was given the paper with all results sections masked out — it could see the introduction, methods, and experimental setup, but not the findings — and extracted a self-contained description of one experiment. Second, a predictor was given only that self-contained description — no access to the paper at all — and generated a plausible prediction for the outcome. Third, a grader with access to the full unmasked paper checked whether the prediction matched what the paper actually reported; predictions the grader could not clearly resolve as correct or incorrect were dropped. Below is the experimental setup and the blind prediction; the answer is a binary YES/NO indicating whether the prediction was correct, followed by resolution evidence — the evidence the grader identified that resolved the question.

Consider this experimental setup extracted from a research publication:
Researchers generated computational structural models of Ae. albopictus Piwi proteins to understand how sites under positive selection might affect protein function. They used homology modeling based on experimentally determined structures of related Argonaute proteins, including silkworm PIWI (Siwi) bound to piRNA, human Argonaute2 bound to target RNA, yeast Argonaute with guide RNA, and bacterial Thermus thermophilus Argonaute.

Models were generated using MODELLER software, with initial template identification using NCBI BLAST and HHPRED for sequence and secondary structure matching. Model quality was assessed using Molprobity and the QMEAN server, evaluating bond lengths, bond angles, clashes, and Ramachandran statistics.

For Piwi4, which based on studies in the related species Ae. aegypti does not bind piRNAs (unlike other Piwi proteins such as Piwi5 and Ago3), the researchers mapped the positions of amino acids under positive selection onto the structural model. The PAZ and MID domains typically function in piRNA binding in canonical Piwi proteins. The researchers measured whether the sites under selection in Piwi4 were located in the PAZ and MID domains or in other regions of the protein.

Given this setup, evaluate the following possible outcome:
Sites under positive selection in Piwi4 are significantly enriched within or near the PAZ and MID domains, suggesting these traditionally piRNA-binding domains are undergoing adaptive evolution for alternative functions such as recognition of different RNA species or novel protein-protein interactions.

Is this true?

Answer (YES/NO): NO